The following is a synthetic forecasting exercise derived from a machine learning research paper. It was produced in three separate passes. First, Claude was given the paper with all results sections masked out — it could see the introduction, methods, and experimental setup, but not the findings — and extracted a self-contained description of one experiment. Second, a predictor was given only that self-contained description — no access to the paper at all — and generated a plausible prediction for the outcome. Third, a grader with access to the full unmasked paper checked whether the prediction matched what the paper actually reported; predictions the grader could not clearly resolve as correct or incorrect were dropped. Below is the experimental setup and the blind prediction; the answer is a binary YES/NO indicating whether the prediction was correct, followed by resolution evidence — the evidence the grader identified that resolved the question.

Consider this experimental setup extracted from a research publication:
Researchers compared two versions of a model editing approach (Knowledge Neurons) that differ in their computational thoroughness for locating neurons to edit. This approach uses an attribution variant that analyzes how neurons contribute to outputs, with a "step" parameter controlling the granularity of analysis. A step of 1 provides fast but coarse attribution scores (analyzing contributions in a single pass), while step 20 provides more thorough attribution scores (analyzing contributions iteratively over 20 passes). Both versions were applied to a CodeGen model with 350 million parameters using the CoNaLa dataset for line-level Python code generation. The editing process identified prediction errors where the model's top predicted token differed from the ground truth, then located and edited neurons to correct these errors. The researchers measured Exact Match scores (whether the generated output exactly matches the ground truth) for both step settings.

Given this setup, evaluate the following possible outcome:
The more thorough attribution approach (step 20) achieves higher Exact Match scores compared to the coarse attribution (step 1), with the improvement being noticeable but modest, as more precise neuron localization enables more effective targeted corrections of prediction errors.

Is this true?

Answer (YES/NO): YES